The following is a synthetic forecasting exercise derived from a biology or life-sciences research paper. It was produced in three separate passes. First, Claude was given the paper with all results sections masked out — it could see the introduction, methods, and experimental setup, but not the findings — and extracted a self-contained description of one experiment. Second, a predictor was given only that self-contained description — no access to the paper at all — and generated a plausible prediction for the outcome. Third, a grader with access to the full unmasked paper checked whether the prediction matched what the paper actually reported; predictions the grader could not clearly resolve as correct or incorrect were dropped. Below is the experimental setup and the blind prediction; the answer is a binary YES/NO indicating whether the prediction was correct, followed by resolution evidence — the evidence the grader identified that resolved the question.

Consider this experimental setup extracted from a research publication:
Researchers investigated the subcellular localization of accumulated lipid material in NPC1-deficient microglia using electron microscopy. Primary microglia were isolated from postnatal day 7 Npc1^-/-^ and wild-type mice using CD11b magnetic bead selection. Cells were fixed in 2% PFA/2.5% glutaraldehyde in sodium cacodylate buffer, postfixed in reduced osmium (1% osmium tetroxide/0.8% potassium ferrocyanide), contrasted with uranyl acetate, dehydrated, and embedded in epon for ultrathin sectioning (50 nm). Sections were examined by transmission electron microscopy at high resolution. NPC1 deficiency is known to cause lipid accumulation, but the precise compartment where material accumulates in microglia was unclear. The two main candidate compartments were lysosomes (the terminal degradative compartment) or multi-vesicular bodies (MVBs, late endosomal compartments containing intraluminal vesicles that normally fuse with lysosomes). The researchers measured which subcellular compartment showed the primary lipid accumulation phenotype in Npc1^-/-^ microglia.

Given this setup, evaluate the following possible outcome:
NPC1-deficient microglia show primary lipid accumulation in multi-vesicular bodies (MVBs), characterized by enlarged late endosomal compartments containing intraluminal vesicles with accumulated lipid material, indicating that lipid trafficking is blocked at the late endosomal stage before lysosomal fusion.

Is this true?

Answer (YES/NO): YES